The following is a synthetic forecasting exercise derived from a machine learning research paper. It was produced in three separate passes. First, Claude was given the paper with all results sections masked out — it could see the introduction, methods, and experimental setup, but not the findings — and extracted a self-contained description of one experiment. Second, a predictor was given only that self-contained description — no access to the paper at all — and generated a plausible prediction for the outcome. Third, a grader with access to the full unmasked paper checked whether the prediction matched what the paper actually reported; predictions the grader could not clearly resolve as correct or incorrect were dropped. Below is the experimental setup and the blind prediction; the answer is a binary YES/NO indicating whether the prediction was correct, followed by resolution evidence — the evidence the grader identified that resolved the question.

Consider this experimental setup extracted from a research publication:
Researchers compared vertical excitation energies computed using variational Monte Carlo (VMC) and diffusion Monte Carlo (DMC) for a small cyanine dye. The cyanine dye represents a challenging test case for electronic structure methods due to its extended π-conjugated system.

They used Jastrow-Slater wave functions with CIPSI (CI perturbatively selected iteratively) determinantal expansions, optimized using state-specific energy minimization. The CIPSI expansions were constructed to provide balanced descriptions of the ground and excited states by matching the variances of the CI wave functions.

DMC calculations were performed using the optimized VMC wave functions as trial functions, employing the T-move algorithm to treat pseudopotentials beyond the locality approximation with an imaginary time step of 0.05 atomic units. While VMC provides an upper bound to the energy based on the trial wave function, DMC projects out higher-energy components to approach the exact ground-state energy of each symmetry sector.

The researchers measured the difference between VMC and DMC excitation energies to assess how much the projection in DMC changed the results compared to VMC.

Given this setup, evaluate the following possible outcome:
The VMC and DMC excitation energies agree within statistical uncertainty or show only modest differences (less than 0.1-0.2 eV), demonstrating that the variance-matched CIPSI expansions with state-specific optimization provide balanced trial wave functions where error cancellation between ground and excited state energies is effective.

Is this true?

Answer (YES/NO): YES